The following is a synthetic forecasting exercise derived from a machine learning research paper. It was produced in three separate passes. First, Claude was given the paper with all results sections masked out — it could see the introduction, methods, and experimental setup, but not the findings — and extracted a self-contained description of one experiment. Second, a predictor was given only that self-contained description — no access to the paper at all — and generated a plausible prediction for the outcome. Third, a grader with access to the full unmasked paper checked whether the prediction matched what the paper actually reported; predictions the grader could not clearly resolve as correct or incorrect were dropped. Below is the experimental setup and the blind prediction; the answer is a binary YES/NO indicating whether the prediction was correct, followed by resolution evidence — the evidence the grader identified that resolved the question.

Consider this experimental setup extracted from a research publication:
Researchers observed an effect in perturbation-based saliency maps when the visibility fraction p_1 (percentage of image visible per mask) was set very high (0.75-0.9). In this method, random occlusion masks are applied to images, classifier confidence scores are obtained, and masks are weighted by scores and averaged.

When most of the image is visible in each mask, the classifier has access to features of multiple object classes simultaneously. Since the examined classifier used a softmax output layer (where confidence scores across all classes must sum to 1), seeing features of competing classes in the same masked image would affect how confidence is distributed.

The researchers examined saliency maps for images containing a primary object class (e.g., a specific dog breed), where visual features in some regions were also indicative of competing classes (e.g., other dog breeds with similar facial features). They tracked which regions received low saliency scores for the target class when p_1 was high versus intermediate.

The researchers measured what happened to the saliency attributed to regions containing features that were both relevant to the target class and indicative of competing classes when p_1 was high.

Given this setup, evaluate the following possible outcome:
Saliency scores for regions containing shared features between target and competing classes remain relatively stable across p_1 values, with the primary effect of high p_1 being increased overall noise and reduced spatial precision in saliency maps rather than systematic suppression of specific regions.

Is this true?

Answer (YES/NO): NO